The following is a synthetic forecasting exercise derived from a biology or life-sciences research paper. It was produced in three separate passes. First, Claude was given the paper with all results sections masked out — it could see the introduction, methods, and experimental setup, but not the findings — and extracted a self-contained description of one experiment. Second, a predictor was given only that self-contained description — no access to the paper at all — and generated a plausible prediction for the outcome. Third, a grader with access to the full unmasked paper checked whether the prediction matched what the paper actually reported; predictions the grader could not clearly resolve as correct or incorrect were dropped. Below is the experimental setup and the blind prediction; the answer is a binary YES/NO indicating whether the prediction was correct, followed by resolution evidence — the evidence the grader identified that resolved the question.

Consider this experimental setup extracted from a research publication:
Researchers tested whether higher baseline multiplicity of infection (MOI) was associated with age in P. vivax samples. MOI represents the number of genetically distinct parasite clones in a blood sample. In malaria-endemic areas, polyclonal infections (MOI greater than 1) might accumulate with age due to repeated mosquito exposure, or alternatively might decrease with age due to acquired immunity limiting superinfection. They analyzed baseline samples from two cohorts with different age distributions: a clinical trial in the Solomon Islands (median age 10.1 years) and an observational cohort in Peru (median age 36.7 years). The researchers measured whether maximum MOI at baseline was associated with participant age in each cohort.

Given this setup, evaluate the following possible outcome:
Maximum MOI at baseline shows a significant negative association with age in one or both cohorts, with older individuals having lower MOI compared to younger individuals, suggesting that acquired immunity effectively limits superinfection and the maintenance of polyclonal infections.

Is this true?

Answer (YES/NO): NO